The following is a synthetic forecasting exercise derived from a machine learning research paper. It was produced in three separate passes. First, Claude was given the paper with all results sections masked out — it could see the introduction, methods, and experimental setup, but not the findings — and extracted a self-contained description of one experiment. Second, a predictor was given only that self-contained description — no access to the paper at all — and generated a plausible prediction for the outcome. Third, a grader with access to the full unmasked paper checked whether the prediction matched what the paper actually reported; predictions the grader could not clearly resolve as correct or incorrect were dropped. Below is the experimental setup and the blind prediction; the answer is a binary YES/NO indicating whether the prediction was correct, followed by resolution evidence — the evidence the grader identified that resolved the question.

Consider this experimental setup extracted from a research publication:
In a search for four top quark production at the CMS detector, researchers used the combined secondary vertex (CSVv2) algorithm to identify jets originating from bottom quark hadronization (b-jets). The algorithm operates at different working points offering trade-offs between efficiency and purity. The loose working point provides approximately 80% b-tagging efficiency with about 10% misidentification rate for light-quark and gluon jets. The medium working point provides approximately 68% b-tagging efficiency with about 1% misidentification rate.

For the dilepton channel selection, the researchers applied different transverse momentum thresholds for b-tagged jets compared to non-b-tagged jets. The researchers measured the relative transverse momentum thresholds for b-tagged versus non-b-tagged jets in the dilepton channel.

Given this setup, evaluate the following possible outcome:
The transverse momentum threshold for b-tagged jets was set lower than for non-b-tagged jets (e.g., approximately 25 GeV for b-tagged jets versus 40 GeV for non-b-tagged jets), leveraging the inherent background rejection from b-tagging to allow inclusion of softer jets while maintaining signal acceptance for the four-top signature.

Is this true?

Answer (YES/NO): NO